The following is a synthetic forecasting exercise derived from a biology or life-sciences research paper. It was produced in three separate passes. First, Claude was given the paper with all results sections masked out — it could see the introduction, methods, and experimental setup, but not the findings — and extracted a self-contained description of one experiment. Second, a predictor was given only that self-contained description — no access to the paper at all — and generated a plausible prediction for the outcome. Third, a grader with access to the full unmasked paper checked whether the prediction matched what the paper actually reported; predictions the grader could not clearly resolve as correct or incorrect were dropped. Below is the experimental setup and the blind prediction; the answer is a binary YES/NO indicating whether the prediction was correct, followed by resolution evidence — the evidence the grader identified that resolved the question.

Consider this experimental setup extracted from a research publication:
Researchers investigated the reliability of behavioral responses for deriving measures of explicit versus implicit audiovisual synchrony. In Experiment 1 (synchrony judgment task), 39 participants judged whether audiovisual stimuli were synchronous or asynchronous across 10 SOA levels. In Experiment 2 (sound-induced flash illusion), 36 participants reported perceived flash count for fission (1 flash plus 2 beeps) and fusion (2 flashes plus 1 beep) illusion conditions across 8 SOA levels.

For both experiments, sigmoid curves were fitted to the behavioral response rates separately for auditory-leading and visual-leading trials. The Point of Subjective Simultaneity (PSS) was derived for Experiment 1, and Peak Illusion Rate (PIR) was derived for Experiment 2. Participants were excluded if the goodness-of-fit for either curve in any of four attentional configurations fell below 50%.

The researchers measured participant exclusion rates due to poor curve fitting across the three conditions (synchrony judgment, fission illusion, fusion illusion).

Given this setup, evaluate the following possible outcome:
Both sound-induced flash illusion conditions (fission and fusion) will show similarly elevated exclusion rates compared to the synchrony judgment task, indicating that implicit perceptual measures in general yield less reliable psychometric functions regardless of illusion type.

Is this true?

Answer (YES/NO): NO